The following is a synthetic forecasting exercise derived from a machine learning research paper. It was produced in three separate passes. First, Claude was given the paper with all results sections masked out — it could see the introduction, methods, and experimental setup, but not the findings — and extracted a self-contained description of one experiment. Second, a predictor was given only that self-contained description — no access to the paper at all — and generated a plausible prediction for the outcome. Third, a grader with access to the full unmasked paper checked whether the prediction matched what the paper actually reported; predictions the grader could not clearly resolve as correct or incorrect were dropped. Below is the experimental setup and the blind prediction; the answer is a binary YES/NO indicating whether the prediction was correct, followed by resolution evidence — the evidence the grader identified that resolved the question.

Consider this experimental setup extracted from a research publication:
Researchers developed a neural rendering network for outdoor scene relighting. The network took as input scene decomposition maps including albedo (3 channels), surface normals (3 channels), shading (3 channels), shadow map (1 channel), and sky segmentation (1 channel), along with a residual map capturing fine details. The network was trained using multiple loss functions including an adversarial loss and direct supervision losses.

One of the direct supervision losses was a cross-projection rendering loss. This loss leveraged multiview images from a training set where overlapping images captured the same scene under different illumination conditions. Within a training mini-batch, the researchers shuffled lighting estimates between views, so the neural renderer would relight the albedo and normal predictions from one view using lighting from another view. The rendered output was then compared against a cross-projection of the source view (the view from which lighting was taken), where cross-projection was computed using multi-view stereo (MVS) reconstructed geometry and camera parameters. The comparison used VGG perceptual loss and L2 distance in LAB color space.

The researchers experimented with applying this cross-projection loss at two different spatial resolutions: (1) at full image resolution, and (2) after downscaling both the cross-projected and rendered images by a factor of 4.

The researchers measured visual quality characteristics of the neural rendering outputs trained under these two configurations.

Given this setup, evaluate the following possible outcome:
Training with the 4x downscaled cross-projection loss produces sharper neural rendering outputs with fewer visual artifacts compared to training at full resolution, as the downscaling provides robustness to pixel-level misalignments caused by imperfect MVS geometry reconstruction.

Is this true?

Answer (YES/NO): YES